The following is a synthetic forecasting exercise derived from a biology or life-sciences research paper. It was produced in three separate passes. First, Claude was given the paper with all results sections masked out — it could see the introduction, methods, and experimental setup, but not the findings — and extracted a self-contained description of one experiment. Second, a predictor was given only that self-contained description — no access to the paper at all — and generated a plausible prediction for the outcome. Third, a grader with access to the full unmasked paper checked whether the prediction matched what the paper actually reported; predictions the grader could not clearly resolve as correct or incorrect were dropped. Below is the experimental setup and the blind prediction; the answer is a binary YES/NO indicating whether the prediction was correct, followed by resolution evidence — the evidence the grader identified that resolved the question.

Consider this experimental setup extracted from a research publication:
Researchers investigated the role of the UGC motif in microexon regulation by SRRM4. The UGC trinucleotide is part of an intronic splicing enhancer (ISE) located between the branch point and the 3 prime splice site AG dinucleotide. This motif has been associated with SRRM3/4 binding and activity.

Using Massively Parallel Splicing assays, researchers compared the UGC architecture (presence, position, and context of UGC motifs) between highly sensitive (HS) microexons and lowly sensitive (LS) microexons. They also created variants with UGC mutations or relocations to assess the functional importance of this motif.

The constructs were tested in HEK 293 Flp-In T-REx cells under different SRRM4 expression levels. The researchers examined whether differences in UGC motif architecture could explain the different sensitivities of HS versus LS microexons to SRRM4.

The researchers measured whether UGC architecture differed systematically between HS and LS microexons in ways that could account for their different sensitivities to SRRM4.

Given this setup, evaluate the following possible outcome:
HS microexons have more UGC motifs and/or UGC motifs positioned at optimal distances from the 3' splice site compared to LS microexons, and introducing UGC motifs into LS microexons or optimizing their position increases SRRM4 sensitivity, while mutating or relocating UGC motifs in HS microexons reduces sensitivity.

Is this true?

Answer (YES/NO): NO